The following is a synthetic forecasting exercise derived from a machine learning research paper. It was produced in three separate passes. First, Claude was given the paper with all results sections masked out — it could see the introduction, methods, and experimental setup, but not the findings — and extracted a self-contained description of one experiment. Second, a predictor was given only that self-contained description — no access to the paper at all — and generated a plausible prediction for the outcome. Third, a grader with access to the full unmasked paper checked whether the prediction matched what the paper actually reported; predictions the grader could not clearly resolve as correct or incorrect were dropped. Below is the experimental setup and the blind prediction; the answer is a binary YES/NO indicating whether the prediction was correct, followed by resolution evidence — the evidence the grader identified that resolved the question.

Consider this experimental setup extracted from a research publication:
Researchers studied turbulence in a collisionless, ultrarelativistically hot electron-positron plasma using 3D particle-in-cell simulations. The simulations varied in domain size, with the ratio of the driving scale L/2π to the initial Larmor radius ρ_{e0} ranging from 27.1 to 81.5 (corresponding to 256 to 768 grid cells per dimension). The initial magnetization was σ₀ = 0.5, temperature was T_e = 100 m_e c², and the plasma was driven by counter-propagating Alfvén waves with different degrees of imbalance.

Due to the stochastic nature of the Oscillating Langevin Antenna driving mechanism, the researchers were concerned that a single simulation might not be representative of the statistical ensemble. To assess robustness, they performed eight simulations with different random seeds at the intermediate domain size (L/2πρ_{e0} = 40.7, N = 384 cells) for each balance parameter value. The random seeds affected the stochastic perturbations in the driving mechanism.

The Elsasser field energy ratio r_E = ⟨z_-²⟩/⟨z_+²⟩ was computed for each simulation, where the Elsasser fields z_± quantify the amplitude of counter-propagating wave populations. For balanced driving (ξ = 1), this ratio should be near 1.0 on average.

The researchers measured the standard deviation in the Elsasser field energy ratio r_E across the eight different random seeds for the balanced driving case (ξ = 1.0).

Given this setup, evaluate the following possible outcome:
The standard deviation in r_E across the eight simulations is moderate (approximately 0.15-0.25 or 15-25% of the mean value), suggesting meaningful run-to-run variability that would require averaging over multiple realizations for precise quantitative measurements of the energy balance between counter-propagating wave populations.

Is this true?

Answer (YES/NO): NO